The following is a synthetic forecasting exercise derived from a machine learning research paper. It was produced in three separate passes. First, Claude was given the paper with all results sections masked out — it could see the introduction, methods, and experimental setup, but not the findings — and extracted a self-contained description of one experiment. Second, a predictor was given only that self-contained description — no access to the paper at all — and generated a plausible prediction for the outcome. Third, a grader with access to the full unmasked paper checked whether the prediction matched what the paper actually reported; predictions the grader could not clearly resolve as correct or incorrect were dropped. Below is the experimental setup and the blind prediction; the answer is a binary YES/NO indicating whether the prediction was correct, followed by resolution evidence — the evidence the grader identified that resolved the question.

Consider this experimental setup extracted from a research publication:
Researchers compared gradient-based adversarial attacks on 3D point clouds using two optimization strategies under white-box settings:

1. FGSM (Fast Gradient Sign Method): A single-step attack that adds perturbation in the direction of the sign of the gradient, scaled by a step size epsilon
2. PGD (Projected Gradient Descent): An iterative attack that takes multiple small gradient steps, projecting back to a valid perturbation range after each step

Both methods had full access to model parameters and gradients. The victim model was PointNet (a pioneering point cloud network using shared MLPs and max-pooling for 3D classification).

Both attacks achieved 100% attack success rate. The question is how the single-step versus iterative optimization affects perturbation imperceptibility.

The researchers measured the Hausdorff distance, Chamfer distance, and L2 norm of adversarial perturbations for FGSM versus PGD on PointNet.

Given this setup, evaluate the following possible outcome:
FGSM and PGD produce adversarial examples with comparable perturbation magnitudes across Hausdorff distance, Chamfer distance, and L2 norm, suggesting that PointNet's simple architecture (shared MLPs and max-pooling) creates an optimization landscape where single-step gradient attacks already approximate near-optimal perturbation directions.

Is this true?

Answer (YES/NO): NO